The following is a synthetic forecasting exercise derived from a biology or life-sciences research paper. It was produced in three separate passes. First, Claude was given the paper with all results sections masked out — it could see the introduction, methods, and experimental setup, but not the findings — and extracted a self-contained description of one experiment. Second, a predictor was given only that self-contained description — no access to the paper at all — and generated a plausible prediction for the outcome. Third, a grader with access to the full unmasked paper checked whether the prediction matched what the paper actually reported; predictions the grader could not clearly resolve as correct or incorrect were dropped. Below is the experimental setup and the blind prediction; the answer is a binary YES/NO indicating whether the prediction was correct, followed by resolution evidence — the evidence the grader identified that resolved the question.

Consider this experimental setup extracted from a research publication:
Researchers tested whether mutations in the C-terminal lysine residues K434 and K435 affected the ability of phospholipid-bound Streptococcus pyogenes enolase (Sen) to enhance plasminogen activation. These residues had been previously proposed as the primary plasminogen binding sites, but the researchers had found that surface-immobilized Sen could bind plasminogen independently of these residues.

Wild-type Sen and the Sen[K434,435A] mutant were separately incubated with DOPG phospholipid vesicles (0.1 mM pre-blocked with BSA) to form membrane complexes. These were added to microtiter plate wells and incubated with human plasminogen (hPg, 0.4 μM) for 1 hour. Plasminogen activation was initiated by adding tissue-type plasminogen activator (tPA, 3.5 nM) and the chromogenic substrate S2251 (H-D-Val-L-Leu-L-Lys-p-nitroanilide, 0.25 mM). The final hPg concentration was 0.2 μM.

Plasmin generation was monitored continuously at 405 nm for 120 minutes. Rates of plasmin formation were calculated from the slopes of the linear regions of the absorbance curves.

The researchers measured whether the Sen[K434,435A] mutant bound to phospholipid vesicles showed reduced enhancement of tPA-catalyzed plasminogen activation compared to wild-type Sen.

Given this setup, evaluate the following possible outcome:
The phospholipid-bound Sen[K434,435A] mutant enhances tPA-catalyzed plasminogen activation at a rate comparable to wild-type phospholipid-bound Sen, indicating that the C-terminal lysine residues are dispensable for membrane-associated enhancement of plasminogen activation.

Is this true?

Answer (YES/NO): YES